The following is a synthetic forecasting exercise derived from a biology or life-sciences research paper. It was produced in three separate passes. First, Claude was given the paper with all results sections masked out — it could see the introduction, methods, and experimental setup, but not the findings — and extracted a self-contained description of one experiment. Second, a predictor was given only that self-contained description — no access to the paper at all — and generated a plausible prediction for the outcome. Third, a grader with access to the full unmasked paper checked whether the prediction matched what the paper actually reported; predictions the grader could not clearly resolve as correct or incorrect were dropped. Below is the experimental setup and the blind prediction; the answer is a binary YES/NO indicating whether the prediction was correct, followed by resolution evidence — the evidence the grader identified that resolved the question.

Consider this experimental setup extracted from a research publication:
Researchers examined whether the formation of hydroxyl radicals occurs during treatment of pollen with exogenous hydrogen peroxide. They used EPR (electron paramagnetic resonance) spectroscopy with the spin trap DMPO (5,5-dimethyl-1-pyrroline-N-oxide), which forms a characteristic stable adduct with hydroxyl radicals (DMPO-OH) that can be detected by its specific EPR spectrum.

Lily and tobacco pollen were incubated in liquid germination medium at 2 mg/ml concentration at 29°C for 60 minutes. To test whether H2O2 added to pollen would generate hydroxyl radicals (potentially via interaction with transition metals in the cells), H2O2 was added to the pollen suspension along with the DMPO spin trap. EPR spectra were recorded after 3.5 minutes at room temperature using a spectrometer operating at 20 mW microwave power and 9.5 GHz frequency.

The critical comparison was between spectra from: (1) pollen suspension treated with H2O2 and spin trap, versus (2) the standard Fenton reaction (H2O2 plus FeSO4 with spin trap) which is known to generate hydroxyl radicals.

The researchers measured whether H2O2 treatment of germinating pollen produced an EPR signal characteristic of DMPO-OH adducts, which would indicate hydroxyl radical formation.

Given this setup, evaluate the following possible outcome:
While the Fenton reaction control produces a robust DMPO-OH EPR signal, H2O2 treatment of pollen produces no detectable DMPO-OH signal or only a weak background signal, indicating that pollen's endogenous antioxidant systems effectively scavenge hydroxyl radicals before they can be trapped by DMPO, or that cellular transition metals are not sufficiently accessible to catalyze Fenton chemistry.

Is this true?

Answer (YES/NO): YES